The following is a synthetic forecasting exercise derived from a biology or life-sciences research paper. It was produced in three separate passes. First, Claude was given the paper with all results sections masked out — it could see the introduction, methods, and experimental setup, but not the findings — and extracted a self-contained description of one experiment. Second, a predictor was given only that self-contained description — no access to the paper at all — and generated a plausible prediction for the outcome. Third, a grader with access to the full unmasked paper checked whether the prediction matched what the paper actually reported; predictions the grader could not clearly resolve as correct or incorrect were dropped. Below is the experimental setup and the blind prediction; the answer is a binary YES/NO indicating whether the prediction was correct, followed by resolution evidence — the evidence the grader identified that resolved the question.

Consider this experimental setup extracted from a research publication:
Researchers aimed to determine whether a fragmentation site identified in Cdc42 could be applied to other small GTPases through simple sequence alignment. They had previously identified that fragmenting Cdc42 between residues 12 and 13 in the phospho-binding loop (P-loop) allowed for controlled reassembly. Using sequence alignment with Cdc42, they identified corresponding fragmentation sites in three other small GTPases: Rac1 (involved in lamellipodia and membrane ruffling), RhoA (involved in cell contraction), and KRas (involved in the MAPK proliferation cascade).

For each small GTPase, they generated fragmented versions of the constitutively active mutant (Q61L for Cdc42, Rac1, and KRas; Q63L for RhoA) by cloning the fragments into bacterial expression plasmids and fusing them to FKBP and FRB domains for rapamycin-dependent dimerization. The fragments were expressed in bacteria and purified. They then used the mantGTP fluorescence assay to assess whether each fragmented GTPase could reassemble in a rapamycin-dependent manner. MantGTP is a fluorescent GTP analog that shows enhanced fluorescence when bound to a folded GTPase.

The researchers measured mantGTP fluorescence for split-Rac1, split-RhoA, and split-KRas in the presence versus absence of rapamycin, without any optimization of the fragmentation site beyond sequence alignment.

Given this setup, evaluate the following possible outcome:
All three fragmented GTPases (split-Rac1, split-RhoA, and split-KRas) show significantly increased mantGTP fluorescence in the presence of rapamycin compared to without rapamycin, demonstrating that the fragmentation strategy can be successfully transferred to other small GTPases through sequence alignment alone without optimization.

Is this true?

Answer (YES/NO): YES